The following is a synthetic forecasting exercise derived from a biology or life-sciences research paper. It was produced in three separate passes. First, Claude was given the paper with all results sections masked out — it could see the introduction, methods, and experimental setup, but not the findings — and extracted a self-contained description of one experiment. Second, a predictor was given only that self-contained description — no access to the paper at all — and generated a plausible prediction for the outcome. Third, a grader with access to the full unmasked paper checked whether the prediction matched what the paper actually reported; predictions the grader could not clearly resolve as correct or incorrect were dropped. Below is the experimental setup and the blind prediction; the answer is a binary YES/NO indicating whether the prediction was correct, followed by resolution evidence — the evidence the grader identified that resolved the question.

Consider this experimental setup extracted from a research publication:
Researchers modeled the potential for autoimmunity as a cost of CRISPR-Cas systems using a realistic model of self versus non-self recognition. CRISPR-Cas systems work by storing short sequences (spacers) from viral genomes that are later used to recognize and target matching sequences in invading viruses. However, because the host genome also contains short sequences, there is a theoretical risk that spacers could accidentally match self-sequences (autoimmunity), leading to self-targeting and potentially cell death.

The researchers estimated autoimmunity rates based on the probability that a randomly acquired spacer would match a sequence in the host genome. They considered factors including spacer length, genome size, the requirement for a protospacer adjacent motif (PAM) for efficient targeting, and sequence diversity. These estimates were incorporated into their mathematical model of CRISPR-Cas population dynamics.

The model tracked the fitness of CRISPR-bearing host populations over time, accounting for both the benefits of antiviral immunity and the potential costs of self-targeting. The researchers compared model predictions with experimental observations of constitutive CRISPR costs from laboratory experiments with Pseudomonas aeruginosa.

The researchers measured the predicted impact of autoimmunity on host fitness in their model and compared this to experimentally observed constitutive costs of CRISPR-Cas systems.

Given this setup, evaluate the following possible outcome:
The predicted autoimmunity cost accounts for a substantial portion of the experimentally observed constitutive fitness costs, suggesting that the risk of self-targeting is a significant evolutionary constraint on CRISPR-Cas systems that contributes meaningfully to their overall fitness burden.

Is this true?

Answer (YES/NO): NO